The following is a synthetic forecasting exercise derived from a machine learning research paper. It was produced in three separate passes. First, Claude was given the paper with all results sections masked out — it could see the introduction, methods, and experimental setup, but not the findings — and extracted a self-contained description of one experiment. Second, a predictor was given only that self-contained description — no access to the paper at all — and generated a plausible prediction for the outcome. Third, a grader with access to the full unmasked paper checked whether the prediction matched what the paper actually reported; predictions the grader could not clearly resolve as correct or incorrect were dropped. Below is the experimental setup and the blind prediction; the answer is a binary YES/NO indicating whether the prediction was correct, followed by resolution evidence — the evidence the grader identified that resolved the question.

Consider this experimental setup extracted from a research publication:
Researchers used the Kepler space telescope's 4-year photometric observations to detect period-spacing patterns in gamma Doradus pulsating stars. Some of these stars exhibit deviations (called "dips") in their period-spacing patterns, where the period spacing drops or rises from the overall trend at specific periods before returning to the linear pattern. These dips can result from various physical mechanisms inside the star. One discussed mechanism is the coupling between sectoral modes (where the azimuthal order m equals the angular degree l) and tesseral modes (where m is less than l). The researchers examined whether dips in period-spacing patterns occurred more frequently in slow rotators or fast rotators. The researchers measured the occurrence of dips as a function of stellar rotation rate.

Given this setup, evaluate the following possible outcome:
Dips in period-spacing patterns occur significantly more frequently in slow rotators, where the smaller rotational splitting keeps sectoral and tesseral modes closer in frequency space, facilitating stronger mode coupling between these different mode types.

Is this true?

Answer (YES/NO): NO